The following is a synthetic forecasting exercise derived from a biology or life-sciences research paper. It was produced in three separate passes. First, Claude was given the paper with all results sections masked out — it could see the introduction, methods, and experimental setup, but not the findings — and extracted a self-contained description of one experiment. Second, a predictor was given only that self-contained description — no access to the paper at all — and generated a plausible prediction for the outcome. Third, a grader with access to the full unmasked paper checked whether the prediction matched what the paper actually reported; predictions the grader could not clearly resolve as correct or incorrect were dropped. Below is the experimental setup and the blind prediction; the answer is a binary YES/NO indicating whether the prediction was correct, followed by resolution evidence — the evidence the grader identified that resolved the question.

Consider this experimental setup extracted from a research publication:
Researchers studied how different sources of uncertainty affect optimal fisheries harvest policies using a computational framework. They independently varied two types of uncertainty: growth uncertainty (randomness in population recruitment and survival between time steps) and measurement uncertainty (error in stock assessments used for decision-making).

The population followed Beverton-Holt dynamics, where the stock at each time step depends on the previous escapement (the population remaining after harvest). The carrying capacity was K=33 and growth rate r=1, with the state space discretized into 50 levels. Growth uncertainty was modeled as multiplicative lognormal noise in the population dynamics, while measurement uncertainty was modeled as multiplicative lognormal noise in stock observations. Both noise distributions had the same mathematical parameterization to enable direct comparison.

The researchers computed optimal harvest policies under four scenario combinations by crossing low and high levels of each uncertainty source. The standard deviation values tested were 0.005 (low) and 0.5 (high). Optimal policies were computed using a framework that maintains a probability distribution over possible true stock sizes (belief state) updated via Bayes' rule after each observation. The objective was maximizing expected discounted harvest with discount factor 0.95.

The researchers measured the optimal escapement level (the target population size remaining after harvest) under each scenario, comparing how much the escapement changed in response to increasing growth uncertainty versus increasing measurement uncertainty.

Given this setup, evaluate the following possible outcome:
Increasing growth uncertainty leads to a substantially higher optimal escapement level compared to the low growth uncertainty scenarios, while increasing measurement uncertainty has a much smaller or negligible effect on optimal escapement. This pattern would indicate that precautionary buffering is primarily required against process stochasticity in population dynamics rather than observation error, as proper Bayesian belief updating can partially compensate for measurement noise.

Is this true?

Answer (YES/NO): NO